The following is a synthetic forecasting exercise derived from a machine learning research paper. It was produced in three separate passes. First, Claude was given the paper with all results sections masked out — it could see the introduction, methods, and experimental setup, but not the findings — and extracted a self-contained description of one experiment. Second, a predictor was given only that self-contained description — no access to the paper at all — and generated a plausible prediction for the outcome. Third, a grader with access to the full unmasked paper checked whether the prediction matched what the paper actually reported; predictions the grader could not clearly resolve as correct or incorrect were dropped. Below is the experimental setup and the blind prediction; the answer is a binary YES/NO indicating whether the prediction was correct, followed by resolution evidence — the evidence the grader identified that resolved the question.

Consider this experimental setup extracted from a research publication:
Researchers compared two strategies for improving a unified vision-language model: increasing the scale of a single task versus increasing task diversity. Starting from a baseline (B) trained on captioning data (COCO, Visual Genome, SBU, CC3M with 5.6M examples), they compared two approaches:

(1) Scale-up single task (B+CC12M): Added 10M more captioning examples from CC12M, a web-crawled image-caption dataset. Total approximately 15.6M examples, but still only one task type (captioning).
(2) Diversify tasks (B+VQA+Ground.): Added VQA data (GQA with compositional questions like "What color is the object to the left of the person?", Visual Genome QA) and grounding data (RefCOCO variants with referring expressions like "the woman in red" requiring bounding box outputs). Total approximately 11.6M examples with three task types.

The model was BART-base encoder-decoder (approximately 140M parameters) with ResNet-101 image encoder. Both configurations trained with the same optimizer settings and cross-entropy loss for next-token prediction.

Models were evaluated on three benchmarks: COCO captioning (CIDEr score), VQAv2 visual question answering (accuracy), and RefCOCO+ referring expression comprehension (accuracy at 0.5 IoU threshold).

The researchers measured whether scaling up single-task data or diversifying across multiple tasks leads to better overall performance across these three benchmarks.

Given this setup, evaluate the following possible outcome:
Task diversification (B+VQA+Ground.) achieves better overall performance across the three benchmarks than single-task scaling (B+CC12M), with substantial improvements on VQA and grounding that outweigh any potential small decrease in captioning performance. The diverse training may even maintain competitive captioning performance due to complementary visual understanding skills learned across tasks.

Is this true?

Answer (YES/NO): YES